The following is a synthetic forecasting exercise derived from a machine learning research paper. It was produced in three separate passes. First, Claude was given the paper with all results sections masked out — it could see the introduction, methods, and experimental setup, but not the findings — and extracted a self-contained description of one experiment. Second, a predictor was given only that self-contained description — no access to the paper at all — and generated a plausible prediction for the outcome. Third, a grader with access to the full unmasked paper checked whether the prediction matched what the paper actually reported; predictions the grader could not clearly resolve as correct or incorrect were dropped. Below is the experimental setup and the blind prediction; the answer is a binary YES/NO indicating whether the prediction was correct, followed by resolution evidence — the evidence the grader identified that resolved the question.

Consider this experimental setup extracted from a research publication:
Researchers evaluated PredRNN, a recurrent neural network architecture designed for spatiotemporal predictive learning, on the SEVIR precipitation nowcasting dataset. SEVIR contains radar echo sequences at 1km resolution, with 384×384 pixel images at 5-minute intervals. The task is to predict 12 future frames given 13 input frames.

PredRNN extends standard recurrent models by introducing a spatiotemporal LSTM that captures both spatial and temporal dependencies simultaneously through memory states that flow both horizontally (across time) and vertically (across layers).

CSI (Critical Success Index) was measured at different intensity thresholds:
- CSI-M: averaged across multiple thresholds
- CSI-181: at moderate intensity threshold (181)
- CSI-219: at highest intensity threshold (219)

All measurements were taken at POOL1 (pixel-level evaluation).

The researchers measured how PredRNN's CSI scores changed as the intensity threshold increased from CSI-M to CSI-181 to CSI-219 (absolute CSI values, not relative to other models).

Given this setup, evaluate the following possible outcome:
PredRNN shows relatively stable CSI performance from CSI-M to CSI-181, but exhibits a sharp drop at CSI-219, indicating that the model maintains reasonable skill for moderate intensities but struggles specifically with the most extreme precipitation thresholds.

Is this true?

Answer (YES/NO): NO